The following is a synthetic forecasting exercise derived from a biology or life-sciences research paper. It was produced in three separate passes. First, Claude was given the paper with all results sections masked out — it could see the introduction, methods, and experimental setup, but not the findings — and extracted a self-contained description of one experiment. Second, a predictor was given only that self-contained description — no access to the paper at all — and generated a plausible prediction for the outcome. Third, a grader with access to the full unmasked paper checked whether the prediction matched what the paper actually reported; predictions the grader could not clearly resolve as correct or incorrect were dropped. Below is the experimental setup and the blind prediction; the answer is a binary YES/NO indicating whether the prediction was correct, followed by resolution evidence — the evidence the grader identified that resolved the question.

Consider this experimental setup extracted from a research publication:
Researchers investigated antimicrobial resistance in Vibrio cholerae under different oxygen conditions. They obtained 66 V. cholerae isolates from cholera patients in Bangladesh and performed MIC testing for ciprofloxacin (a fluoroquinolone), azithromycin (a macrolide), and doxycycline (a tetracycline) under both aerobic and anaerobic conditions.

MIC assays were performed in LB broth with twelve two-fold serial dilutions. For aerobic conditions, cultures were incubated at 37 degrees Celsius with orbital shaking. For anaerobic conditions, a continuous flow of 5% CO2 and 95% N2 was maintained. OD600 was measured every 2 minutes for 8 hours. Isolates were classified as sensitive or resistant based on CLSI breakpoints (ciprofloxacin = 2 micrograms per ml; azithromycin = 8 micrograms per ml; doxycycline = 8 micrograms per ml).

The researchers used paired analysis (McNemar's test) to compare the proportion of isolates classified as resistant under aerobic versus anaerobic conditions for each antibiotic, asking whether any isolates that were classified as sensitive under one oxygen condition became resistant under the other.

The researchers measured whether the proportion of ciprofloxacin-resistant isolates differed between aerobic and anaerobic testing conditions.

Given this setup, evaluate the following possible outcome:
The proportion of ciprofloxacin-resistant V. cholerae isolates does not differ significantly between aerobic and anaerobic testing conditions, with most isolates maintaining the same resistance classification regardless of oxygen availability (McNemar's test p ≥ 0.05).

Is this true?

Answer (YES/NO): NO